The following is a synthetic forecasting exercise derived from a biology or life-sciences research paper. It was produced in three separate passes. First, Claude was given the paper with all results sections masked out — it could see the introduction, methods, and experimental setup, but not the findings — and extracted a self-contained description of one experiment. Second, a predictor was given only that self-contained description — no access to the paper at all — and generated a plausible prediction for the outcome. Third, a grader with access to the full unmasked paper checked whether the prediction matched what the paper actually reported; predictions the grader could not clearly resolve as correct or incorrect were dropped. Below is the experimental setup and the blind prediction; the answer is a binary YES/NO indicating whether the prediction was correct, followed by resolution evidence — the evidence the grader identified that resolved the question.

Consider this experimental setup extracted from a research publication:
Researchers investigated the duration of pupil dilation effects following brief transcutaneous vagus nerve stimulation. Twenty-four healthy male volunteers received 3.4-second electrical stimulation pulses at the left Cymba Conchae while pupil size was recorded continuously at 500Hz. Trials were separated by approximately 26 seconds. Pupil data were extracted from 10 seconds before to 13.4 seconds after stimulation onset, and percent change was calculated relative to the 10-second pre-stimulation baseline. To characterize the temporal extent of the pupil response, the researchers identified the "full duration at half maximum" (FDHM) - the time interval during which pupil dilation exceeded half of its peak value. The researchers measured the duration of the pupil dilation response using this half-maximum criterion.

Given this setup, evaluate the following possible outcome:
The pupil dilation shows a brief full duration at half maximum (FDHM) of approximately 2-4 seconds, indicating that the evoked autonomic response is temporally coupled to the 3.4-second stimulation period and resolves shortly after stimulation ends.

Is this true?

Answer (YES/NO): NO